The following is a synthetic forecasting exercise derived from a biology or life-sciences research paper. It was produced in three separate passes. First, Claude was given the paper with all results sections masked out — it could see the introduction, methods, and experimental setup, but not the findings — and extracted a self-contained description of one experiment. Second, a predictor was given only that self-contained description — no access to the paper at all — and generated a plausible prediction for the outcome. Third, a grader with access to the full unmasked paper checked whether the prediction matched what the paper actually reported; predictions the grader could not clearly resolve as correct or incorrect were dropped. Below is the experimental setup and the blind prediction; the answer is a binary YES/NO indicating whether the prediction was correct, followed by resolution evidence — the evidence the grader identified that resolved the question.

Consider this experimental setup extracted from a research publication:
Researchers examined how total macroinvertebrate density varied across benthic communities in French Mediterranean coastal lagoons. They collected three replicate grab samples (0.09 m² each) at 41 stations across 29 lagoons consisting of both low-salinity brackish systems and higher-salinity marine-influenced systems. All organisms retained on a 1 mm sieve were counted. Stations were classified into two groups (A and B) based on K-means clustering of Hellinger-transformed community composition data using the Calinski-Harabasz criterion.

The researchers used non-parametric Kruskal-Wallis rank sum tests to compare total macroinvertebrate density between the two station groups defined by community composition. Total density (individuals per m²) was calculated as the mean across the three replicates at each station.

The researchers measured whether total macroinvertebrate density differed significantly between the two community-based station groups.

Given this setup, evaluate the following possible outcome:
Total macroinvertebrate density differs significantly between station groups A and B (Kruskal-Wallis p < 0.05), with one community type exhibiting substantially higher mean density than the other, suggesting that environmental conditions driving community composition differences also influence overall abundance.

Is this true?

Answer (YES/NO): NO